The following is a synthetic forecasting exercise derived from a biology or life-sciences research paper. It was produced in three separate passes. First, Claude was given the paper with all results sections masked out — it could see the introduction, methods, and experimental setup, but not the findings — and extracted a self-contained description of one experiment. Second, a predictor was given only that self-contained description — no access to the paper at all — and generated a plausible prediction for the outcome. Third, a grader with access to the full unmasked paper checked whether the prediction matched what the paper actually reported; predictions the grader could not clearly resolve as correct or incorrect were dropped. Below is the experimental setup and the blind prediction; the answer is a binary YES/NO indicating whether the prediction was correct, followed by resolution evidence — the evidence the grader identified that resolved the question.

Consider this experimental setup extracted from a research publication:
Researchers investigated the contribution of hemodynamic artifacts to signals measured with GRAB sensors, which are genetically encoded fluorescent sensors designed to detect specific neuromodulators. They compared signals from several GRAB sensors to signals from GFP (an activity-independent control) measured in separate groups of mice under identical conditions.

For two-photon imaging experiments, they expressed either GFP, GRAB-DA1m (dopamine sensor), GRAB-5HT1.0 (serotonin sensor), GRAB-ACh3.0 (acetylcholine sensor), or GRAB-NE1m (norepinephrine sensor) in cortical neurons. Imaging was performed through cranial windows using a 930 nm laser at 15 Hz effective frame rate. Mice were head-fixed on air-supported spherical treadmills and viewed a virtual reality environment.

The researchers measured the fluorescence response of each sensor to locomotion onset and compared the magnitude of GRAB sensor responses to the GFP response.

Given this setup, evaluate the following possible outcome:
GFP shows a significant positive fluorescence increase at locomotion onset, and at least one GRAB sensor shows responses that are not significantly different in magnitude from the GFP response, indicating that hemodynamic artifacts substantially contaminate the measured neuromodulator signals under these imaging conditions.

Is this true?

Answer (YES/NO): YES